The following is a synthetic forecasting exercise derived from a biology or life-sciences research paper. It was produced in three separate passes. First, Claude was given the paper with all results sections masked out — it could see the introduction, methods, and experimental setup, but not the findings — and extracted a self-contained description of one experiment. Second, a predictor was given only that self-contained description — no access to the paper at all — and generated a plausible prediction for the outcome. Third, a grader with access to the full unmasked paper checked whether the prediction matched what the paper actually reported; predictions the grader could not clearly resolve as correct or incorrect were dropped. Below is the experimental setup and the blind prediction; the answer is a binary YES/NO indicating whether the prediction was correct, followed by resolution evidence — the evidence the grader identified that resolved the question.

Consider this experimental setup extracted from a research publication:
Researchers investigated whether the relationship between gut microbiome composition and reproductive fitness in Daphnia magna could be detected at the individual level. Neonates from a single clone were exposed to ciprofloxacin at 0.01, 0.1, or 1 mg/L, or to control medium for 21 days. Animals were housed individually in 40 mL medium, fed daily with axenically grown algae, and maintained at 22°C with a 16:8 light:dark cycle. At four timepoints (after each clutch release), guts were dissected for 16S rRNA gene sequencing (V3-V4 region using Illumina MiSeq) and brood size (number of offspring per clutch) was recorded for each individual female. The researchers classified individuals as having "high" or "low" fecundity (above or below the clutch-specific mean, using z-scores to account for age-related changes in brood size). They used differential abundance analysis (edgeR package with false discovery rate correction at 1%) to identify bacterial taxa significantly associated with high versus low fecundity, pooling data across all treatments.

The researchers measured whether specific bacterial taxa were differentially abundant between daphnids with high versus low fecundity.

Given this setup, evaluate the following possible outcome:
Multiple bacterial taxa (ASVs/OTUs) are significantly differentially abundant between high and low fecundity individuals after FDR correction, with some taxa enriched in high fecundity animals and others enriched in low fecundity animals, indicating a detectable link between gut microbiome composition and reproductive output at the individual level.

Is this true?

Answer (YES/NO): YES